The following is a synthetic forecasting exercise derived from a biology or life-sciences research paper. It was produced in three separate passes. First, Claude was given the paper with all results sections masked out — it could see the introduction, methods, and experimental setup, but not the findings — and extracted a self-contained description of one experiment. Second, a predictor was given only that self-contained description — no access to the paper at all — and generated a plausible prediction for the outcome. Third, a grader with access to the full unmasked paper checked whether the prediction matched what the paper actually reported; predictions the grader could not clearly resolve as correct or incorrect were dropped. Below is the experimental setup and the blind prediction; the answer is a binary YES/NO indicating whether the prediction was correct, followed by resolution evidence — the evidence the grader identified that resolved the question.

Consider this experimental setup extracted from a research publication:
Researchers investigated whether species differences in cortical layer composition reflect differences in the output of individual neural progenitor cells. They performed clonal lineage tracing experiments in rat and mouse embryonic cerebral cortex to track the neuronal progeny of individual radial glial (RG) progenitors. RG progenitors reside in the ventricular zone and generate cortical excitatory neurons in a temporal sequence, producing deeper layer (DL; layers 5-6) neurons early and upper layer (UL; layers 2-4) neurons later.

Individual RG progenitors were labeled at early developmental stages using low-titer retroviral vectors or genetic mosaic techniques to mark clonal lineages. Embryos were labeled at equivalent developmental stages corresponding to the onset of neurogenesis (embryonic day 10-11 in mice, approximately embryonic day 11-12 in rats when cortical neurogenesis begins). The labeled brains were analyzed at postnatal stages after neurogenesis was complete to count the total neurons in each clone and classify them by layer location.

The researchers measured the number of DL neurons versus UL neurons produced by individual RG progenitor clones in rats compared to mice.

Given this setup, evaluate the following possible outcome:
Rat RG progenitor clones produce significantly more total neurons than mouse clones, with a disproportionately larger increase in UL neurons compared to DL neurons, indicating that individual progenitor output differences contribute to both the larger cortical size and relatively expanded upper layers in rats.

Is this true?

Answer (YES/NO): NO